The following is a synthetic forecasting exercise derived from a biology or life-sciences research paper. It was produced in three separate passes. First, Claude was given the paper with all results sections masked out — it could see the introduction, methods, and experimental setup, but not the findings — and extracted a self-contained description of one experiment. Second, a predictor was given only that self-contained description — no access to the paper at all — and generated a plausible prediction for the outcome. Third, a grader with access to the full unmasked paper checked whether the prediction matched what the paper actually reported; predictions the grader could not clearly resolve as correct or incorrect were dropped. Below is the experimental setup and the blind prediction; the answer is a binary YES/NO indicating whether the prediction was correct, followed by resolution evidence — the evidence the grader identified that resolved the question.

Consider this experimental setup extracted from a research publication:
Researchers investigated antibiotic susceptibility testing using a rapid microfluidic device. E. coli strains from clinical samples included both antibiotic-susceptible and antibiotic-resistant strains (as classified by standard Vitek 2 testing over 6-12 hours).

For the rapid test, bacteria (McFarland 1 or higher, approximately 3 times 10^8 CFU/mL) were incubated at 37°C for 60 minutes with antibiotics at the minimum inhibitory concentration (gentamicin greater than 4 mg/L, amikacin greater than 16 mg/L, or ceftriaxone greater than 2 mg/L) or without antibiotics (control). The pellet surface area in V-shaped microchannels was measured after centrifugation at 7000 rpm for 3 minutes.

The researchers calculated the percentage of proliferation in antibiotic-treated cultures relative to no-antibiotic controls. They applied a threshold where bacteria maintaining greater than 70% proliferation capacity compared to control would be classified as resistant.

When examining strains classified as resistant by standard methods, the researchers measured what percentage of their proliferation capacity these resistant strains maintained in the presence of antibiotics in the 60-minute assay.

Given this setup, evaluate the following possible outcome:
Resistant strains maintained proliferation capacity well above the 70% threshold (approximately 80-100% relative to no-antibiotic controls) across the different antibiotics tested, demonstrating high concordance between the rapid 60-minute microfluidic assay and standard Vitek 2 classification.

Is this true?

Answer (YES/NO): NO